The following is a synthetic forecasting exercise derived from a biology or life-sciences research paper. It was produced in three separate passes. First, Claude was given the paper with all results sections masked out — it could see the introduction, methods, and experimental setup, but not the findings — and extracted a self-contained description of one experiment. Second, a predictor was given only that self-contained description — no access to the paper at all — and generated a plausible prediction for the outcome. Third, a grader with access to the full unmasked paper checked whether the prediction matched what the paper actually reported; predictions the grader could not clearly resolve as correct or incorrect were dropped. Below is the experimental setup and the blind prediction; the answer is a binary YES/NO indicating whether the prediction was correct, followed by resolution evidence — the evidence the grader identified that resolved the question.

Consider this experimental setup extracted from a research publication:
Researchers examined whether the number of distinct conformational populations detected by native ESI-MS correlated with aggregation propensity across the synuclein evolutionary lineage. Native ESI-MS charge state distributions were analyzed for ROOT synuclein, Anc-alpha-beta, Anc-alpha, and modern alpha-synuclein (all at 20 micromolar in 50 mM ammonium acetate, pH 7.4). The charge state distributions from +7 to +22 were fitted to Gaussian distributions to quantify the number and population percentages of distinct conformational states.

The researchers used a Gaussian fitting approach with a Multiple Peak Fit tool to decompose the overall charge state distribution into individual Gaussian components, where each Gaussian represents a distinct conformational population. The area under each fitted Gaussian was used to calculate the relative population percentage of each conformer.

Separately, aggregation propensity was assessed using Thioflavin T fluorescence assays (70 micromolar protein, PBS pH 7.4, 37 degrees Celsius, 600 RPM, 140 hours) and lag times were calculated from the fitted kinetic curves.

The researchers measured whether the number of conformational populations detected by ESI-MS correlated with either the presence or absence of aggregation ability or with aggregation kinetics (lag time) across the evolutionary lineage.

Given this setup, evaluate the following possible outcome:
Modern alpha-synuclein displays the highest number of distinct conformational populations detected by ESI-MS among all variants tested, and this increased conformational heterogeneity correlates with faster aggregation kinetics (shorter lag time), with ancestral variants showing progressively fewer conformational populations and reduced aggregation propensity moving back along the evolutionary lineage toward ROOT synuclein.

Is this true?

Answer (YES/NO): NO